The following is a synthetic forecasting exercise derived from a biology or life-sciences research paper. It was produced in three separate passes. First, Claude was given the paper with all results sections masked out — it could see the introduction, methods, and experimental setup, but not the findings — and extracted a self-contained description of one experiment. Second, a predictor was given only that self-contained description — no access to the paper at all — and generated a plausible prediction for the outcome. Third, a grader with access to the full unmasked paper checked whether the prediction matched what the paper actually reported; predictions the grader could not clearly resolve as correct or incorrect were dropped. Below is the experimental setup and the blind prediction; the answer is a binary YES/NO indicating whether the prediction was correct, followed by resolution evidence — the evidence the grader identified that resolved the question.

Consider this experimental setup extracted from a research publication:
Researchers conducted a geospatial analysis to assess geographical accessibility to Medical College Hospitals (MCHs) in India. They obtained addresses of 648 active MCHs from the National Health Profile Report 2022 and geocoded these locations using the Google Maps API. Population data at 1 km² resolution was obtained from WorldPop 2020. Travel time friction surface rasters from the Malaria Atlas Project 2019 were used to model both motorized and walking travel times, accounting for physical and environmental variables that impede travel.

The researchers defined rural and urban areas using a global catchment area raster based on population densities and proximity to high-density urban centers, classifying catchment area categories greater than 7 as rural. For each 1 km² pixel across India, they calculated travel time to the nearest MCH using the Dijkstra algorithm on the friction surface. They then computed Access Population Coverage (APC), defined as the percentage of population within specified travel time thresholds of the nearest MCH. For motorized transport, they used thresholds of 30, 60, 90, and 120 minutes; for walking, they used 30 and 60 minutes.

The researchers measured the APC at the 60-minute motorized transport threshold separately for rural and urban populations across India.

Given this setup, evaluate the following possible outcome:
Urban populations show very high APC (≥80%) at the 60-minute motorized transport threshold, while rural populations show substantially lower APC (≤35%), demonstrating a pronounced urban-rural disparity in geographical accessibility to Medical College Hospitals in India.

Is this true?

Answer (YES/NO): NO